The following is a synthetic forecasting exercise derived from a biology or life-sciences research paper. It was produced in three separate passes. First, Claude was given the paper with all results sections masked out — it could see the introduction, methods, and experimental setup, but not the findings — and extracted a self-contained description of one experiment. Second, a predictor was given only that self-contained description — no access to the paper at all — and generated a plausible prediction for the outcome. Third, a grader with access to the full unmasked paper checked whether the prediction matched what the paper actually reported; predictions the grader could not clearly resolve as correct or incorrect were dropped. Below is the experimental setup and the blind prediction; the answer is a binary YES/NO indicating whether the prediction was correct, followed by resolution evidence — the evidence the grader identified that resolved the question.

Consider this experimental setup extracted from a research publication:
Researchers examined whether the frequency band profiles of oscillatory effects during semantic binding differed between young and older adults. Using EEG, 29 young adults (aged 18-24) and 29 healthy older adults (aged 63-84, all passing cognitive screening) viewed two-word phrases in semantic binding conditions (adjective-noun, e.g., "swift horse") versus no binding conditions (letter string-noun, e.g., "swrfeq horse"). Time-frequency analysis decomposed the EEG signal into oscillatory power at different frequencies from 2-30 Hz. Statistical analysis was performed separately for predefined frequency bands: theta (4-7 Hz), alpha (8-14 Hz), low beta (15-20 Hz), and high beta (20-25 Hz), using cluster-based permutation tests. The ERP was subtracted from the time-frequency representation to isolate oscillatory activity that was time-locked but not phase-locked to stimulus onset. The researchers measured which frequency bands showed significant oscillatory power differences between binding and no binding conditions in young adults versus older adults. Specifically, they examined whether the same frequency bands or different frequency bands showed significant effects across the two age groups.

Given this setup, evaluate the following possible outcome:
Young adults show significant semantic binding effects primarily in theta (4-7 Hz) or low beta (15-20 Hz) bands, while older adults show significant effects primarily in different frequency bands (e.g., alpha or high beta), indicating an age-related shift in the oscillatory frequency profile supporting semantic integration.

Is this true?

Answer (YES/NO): NO